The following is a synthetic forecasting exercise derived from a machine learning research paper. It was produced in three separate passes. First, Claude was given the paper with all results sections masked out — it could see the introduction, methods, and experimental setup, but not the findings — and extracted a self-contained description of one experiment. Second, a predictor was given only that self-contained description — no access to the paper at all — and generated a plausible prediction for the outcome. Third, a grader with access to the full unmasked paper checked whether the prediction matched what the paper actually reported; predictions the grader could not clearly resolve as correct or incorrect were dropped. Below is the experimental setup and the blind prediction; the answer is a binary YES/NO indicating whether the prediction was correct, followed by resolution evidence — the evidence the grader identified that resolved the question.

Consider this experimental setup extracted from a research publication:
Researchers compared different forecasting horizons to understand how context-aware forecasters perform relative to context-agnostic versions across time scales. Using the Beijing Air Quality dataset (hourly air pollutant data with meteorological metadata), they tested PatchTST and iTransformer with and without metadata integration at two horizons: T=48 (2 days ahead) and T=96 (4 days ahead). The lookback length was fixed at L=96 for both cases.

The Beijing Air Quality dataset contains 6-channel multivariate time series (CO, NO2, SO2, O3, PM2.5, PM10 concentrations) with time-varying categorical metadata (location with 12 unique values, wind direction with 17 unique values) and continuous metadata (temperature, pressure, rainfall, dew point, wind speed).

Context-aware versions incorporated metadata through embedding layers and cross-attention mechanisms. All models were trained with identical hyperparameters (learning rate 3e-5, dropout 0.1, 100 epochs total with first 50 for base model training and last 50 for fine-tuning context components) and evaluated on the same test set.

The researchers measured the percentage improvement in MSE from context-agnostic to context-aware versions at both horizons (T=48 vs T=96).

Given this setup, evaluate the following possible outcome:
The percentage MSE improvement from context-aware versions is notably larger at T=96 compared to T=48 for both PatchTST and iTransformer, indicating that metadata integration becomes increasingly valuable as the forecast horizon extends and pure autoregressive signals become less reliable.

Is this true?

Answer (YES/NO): NO